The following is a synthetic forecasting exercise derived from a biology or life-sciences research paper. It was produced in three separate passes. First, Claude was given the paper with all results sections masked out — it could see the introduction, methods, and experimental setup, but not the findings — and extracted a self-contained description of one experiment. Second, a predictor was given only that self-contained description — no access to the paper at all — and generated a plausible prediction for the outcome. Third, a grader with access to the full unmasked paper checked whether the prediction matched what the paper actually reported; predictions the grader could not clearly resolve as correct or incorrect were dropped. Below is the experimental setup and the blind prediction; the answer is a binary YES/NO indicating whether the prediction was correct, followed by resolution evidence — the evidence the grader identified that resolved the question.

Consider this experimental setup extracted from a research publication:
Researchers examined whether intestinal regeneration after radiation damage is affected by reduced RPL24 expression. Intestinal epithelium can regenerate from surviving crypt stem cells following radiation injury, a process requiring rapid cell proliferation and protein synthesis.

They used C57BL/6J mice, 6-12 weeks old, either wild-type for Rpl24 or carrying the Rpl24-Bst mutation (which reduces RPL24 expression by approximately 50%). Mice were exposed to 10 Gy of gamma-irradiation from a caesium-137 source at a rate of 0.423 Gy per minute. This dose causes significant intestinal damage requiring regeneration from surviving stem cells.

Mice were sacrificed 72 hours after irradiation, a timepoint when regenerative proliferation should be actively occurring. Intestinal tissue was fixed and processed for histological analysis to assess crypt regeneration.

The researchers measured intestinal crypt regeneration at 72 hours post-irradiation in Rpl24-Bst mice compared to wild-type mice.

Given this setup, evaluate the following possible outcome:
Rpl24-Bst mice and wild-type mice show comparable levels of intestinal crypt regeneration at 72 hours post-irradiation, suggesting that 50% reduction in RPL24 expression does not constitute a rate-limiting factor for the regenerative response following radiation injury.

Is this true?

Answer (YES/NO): NO